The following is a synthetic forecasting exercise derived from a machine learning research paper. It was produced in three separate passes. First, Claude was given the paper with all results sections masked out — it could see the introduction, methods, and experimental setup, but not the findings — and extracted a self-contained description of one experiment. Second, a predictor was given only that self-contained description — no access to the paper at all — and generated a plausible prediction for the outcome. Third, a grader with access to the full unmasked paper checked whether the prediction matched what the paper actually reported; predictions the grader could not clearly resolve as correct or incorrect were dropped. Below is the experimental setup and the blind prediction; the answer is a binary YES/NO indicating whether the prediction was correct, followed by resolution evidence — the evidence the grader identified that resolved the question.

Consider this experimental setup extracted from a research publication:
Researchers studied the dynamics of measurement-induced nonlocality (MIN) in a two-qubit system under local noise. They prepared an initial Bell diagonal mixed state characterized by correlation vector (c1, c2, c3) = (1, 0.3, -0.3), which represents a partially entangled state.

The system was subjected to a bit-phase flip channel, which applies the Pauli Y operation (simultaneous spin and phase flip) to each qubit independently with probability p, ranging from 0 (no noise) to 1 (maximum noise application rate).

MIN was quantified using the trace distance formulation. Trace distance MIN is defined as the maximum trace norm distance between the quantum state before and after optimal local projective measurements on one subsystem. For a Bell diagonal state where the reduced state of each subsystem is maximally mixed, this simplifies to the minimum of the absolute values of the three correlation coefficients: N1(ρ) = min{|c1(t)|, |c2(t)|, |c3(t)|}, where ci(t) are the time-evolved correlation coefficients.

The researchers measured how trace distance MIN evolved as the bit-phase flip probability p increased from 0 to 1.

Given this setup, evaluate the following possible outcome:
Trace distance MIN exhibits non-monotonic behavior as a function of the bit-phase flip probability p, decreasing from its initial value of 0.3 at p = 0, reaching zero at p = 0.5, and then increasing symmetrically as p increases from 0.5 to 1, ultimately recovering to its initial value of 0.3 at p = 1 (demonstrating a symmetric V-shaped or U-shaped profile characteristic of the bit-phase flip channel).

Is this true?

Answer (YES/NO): NO